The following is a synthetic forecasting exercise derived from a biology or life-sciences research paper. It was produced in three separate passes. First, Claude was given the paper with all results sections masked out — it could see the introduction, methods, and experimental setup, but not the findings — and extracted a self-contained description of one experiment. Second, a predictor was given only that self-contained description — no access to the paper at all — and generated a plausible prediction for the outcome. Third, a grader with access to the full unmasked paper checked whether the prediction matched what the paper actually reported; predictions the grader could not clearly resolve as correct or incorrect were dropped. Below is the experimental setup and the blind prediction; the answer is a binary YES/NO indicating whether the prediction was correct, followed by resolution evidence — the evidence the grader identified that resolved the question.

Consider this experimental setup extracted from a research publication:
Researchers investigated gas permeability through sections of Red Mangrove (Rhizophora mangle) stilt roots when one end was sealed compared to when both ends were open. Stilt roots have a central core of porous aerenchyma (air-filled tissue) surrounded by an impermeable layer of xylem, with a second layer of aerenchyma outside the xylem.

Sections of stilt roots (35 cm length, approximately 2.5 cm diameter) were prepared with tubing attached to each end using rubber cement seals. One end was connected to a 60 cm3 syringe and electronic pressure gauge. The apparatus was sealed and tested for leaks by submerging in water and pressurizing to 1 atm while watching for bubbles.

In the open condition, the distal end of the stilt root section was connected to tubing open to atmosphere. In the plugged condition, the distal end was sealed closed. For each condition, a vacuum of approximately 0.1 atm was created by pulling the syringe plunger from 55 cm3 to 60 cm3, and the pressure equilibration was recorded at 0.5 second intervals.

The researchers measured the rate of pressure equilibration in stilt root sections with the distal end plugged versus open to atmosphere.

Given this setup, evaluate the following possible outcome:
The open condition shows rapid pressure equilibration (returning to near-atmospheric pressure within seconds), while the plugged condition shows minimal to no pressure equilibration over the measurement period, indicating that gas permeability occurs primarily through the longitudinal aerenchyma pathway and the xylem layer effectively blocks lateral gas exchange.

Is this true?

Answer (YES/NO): NO